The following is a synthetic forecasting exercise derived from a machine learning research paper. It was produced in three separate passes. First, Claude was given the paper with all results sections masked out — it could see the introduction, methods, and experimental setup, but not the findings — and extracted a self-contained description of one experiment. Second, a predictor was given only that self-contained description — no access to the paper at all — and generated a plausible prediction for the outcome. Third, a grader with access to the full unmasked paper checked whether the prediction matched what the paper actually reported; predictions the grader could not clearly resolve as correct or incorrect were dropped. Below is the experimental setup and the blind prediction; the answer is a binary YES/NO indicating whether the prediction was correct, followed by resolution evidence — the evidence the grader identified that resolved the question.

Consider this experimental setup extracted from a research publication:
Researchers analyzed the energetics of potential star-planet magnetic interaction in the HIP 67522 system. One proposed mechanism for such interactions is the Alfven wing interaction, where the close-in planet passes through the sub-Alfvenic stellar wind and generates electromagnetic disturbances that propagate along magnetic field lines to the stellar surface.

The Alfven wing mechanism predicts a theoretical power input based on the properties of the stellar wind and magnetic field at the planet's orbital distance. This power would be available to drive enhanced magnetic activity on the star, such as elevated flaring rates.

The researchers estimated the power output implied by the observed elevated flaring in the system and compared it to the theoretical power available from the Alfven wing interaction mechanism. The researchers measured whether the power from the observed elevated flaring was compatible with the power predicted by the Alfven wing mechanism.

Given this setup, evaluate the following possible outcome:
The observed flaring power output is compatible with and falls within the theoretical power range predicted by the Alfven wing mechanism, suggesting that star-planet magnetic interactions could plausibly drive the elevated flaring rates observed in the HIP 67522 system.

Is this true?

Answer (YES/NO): NO